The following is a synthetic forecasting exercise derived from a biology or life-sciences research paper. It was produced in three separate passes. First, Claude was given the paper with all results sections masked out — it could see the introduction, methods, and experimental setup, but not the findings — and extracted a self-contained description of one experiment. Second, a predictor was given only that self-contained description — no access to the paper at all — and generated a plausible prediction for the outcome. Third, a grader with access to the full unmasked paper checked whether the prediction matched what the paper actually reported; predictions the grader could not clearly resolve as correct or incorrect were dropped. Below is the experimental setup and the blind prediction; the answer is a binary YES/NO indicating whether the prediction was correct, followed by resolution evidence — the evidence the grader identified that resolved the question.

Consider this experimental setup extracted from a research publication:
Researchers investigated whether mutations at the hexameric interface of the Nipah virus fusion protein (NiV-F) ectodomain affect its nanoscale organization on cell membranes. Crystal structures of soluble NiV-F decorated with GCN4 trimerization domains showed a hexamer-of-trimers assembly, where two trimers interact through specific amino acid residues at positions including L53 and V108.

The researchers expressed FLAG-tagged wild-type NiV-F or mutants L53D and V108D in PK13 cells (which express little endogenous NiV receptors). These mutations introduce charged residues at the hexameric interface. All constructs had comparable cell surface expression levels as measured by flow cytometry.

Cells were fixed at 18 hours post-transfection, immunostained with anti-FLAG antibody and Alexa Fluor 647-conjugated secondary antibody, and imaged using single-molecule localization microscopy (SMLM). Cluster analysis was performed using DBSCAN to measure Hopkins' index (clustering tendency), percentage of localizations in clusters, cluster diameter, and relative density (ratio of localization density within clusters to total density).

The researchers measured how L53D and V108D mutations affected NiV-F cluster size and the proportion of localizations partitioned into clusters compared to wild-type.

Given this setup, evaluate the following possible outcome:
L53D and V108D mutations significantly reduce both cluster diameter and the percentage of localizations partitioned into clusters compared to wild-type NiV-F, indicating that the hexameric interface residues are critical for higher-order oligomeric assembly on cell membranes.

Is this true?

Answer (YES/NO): YES